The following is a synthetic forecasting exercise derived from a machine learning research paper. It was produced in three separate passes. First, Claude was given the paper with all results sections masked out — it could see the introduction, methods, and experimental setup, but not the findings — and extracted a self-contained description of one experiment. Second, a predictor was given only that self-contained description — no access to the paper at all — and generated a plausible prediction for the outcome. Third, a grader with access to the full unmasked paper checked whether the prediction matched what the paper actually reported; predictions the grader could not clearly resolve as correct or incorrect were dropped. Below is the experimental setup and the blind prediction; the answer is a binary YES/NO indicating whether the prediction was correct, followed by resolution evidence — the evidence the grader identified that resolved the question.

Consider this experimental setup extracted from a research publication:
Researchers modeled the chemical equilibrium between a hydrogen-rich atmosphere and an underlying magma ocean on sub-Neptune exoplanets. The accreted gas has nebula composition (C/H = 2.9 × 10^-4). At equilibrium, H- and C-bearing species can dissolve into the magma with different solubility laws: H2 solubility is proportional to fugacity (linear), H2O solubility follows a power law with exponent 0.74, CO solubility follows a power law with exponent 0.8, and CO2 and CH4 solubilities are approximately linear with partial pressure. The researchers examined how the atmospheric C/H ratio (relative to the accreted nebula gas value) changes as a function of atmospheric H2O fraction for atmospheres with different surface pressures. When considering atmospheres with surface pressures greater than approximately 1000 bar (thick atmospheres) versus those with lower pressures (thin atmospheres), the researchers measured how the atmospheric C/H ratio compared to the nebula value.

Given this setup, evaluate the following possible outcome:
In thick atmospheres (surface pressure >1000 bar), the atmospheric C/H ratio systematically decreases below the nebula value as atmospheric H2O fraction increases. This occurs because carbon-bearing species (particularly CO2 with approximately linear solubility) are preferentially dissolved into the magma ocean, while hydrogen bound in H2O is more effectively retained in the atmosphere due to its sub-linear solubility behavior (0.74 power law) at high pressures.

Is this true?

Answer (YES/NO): NO